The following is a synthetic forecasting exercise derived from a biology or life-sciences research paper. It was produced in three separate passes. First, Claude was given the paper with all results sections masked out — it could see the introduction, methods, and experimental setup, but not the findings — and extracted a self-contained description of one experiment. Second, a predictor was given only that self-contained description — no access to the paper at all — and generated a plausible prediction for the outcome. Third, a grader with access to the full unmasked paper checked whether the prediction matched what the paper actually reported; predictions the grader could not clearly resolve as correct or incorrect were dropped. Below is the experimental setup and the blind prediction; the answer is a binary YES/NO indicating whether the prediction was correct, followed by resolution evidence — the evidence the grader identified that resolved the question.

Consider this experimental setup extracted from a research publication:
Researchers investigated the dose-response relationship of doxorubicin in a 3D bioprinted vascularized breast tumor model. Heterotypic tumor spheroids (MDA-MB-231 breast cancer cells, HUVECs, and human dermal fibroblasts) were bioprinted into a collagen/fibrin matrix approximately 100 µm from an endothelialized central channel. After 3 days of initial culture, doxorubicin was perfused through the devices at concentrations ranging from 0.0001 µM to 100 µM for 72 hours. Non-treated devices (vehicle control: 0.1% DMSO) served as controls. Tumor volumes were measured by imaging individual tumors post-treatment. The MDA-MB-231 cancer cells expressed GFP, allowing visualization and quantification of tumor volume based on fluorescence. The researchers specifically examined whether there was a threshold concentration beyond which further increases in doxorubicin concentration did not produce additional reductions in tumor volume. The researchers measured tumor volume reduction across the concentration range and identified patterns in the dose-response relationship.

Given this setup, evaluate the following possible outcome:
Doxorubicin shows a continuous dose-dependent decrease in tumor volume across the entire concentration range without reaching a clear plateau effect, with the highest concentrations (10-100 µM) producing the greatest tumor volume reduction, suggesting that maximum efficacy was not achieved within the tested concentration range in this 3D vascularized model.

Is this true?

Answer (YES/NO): NO